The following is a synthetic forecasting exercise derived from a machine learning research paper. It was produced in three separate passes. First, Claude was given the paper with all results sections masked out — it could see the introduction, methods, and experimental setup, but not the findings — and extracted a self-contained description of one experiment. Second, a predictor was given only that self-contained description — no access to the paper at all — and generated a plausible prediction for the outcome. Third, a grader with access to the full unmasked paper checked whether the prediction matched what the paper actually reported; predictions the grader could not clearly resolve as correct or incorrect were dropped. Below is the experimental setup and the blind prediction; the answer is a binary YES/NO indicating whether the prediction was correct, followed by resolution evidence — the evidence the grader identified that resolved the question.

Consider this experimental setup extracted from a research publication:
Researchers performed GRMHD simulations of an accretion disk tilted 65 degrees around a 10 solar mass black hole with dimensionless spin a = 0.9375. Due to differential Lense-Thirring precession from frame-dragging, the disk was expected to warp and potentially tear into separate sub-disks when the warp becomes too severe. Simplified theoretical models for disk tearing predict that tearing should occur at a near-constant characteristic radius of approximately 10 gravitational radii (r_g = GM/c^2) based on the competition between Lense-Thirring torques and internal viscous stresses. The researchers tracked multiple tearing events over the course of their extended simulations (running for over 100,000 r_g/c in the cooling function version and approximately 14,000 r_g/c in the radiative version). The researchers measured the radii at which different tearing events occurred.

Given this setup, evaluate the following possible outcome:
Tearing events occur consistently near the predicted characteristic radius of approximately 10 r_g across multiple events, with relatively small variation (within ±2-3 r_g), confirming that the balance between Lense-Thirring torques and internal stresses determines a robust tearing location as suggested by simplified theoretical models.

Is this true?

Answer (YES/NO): NO